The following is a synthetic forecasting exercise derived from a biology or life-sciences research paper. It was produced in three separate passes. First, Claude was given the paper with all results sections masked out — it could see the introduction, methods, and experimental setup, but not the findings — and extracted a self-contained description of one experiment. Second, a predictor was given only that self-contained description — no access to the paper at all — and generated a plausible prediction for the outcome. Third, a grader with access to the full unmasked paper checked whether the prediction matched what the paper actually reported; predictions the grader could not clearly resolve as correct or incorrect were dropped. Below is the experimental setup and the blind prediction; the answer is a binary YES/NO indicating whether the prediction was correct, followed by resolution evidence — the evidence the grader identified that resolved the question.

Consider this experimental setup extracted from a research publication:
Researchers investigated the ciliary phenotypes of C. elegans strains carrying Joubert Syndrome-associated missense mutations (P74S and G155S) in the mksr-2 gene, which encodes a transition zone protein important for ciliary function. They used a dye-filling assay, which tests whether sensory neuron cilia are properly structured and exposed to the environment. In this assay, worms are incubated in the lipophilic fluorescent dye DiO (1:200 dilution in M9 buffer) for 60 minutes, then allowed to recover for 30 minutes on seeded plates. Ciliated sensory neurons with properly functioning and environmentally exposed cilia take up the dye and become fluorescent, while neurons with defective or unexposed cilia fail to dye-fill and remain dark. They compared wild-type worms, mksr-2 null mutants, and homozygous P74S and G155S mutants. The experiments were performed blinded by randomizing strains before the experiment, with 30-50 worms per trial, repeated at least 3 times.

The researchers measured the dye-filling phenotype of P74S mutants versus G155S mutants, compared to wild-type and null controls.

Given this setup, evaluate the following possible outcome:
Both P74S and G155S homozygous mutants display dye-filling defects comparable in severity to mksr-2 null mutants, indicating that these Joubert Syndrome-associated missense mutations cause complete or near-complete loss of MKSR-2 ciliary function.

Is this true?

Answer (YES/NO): NO